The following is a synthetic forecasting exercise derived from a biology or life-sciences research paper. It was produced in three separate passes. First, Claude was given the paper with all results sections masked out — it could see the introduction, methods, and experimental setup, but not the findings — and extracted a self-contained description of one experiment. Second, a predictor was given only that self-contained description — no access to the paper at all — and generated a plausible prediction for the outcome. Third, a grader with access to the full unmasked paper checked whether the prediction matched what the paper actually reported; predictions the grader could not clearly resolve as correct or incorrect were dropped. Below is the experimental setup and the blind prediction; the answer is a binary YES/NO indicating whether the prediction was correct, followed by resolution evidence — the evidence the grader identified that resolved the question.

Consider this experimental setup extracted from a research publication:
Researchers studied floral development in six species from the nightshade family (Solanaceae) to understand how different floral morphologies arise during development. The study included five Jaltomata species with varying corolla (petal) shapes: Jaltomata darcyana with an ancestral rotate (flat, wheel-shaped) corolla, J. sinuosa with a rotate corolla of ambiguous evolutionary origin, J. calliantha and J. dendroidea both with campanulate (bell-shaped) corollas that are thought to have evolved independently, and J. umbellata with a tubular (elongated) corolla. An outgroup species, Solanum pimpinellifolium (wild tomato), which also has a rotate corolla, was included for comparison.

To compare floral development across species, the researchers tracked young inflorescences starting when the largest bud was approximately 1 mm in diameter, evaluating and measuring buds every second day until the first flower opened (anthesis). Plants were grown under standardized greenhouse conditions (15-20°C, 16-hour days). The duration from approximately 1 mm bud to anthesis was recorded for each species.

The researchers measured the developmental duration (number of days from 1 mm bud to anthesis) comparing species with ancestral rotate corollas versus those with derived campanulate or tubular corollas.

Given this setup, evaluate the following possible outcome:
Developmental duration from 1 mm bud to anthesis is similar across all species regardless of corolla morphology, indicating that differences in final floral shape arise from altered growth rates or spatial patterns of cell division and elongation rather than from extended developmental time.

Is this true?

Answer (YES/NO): NO